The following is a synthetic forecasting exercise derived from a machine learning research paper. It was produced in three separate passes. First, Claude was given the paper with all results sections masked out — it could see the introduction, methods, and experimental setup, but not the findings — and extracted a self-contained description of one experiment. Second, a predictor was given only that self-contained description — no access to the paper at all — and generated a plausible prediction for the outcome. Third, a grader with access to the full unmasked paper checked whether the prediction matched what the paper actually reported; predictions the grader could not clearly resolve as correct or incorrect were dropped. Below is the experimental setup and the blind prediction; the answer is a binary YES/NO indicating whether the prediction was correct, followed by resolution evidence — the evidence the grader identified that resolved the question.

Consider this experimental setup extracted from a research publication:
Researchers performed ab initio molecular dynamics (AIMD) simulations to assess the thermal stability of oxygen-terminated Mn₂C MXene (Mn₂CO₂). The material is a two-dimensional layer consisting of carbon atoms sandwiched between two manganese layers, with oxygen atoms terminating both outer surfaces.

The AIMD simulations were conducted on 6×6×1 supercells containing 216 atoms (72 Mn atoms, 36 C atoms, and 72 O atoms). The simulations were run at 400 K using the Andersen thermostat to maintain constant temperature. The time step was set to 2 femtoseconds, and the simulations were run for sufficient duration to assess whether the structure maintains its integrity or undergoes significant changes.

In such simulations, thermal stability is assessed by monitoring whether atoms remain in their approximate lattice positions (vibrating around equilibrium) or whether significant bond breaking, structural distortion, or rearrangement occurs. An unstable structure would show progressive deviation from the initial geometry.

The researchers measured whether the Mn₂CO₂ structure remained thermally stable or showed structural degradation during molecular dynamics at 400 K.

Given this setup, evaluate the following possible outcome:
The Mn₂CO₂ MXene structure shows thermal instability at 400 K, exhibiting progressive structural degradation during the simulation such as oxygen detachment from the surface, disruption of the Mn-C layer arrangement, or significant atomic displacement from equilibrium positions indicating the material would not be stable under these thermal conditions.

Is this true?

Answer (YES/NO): NO